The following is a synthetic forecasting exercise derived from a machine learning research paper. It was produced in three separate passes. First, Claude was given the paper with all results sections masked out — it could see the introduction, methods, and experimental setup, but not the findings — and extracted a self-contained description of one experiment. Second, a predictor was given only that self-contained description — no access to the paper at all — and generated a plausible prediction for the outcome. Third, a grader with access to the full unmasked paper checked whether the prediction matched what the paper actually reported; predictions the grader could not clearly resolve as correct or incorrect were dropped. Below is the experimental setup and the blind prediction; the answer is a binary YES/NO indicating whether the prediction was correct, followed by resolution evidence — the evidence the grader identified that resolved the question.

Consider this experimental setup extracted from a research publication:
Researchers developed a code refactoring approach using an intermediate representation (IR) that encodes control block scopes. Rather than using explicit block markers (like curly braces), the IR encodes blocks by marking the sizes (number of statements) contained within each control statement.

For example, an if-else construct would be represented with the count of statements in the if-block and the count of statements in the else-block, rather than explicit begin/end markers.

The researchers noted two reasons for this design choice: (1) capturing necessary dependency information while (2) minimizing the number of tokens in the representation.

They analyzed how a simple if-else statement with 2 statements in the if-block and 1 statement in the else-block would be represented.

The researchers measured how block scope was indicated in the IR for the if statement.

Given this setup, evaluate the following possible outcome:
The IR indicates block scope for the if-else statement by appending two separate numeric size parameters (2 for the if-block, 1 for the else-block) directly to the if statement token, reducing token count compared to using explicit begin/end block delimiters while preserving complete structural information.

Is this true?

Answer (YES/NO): NO